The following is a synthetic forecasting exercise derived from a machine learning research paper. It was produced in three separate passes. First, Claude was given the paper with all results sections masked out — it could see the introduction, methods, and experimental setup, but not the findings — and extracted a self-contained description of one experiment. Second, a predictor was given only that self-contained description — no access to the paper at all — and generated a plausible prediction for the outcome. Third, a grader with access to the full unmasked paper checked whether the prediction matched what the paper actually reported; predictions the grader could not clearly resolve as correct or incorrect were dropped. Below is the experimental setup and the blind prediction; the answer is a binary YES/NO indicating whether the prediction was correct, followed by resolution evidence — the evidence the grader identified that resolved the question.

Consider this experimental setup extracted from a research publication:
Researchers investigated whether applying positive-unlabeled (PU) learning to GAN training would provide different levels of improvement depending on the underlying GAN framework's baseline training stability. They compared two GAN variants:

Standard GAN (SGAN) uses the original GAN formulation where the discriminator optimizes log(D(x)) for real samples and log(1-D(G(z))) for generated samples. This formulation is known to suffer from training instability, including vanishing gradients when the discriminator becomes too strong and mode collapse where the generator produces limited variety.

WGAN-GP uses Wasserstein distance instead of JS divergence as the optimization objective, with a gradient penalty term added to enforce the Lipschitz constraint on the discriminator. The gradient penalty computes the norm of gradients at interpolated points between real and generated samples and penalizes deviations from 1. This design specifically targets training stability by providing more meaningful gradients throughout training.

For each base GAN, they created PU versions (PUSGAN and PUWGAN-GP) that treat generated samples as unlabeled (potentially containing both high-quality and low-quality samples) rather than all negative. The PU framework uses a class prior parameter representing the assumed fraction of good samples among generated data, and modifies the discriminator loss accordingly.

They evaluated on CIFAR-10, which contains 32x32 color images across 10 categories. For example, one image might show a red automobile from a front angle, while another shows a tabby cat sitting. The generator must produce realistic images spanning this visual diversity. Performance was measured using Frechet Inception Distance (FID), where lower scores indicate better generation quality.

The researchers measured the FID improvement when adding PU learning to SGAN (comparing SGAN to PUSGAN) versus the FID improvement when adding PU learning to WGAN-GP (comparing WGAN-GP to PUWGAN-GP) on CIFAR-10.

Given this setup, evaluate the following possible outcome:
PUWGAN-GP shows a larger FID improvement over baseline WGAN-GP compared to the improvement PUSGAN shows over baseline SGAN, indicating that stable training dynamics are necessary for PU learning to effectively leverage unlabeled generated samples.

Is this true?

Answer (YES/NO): NO